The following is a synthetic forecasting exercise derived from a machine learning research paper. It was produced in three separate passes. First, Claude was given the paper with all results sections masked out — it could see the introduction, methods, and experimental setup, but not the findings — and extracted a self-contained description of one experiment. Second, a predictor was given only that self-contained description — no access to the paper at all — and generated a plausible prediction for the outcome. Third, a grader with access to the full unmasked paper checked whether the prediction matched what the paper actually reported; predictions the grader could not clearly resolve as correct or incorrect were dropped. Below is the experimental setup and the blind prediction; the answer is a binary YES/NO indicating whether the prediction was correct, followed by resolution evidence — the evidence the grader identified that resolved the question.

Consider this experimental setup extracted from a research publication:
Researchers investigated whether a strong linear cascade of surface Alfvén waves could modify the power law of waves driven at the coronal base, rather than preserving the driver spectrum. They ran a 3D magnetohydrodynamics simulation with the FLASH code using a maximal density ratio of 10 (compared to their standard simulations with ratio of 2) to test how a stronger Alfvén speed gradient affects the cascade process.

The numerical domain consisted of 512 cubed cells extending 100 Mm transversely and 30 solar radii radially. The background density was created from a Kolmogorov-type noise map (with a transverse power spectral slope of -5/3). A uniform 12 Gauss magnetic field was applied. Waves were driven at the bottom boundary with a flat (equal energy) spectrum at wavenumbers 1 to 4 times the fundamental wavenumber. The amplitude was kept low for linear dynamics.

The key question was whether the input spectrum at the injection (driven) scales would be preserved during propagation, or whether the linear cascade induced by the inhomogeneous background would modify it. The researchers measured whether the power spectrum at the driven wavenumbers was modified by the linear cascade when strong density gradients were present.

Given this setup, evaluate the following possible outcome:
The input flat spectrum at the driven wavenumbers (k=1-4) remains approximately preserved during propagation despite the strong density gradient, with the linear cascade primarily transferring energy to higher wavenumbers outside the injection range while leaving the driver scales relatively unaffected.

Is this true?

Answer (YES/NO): NO